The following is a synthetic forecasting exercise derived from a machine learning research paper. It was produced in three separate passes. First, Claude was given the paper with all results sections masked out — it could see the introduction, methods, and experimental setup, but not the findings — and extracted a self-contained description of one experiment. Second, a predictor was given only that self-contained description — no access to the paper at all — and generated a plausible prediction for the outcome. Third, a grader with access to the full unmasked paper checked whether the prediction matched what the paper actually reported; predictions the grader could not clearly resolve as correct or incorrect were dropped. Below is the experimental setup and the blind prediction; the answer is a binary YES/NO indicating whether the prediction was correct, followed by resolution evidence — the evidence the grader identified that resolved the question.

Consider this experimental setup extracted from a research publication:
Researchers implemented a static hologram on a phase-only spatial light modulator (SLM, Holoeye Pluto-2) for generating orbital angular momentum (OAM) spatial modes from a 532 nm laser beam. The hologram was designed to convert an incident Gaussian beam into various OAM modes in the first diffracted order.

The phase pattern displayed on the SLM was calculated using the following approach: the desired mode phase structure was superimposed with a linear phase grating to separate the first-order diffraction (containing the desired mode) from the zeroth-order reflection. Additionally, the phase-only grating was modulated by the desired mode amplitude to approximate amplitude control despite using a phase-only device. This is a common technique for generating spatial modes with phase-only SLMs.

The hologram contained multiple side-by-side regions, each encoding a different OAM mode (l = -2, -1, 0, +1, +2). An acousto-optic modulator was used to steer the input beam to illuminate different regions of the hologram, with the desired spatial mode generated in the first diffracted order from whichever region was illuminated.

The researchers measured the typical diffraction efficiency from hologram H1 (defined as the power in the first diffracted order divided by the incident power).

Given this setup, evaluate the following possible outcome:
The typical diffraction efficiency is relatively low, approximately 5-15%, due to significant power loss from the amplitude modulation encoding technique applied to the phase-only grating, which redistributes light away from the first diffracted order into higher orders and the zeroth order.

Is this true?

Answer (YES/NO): NO